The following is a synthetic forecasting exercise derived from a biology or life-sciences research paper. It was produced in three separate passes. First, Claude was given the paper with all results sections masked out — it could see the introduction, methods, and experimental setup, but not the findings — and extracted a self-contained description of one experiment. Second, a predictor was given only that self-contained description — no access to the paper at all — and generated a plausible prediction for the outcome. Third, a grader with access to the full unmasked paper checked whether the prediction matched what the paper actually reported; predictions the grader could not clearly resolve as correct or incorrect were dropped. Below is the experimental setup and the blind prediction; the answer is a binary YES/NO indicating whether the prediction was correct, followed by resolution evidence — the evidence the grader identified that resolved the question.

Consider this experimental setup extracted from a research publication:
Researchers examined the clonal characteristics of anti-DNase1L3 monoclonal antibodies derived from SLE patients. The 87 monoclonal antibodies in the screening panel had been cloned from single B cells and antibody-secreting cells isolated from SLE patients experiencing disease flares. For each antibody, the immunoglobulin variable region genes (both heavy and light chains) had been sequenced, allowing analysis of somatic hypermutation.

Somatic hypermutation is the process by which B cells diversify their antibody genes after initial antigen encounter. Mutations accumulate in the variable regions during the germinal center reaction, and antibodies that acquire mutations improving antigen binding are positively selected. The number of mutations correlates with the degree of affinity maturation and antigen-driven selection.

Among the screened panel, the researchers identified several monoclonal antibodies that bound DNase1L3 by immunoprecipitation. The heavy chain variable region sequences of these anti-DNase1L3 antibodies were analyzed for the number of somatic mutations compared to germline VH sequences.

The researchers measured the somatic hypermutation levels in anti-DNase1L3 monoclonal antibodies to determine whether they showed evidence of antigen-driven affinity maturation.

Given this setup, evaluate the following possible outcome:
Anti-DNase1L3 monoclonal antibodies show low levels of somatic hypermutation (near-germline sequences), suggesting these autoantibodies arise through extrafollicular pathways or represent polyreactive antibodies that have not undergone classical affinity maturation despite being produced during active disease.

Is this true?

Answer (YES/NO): NO